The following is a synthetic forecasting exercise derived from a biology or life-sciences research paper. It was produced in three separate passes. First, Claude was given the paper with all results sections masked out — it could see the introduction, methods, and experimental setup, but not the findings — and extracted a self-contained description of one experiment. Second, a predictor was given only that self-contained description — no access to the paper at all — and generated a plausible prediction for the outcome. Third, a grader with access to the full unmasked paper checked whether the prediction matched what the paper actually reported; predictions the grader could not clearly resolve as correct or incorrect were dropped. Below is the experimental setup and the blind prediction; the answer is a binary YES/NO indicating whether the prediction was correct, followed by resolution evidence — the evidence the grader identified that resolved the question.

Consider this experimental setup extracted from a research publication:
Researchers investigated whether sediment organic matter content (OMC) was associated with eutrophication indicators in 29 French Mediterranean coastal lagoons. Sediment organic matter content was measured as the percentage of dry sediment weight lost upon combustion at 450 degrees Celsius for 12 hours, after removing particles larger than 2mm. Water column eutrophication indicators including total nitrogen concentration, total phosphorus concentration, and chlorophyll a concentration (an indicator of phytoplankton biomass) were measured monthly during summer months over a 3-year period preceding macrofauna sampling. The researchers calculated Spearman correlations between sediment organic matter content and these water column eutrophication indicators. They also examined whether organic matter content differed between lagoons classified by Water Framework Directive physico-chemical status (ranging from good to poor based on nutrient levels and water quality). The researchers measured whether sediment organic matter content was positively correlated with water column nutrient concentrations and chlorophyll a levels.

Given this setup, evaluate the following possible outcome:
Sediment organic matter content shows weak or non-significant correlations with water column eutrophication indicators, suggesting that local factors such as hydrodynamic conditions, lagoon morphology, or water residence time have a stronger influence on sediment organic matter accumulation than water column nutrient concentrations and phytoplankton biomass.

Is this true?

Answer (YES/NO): YES